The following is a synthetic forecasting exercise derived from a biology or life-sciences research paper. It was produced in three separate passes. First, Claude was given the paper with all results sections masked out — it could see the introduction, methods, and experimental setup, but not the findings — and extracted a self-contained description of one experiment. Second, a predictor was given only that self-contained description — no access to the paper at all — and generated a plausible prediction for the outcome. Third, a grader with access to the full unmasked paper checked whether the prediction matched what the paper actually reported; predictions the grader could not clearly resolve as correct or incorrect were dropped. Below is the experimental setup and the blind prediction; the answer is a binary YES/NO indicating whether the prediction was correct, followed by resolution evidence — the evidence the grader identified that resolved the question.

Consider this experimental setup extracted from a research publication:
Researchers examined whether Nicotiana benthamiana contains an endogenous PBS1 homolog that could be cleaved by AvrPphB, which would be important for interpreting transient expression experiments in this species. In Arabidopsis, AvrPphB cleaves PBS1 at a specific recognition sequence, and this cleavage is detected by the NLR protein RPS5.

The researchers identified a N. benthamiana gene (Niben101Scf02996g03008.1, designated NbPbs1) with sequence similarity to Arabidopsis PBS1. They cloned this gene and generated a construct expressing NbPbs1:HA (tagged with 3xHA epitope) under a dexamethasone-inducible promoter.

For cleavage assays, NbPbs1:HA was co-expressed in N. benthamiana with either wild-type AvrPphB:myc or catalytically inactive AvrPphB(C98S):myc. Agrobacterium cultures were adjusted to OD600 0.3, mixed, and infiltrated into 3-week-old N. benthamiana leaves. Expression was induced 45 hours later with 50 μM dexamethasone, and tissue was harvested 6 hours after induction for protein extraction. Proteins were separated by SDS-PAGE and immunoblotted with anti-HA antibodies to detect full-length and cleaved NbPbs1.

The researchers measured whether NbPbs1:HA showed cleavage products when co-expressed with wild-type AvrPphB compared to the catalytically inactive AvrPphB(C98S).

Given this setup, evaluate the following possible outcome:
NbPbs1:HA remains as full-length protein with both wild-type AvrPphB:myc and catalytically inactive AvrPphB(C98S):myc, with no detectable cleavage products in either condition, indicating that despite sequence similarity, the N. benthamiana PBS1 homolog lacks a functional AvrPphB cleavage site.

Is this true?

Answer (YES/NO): NO